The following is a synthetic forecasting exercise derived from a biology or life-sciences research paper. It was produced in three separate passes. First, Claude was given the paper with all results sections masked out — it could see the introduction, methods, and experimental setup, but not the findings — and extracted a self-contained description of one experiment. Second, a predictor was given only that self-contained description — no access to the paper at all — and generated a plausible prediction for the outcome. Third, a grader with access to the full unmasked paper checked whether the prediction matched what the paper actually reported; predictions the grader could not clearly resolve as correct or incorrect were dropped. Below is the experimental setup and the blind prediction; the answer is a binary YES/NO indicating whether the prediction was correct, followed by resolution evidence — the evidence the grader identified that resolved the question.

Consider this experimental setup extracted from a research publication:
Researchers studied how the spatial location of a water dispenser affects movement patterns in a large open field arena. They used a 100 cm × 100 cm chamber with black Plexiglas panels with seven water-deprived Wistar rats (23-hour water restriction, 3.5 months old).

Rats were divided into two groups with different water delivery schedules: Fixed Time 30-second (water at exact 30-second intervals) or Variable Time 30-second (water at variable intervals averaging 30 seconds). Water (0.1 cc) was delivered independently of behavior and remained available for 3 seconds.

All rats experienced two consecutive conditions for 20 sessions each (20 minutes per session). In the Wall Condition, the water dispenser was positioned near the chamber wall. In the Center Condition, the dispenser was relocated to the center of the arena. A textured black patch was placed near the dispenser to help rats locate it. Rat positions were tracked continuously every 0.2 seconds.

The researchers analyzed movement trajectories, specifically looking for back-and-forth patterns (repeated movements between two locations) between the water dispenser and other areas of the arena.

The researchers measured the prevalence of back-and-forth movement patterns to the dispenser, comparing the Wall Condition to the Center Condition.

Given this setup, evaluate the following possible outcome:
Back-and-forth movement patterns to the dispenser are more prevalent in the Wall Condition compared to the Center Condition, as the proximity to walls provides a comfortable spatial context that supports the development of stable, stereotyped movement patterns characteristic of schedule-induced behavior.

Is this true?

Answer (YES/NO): NO